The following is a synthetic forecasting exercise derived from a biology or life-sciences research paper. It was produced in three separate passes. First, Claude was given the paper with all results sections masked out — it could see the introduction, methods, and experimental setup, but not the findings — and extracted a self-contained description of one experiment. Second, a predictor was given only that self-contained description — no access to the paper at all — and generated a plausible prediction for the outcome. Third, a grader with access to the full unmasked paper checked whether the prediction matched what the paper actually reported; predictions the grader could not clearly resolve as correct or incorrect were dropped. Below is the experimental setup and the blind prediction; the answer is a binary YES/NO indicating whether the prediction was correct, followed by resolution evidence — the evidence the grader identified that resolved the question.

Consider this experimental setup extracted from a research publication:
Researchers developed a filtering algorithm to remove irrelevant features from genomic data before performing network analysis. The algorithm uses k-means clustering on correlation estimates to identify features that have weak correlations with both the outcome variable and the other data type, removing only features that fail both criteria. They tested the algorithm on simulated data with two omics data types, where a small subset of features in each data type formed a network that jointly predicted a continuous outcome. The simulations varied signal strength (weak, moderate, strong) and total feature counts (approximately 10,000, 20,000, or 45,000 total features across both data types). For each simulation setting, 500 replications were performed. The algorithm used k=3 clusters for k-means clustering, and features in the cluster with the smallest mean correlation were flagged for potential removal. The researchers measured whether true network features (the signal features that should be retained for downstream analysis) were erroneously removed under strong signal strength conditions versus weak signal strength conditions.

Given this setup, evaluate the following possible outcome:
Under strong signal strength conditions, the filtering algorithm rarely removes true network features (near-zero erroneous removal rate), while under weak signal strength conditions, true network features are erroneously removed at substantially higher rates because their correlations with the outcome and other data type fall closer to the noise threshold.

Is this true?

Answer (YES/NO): NO